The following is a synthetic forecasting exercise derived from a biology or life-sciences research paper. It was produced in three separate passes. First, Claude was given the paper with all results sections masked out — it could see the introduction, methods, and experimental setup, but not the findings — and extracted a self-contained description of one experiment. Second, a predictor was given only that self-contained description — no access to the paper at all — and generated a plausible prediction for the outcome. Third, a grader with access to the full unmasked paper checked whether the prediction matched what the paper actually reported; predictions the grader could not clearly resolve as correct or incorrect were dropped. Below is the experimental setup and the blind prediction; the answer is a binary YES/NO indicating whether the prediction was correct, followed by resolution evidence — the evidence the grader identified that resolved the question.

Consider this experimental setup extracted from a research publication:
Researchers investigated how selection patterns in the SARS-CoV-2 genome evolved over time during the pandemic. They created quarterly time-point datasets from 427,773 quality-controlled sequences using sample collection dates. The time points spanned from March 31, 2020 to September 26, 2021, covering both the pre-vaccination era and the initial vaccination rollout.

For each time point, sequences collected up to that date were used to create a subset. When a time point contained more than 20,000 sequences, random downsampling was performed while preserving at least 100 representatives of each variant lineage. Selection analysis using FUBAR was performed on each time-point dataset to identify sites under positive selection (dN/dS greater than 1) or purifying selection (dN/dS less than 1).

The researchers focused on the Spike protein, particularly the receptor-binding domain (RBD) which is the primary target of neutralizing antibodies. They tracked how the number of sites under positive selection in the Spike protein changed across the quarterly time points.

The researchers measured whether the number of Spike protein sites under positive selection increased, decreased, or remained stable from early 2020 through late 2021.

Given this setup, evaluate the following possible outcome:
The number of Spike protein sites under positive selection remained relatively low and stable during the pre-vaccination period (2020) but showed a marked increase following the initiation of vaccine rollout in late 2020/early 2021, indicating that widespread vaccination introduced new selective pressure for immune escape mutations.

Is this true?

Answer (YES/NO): NO